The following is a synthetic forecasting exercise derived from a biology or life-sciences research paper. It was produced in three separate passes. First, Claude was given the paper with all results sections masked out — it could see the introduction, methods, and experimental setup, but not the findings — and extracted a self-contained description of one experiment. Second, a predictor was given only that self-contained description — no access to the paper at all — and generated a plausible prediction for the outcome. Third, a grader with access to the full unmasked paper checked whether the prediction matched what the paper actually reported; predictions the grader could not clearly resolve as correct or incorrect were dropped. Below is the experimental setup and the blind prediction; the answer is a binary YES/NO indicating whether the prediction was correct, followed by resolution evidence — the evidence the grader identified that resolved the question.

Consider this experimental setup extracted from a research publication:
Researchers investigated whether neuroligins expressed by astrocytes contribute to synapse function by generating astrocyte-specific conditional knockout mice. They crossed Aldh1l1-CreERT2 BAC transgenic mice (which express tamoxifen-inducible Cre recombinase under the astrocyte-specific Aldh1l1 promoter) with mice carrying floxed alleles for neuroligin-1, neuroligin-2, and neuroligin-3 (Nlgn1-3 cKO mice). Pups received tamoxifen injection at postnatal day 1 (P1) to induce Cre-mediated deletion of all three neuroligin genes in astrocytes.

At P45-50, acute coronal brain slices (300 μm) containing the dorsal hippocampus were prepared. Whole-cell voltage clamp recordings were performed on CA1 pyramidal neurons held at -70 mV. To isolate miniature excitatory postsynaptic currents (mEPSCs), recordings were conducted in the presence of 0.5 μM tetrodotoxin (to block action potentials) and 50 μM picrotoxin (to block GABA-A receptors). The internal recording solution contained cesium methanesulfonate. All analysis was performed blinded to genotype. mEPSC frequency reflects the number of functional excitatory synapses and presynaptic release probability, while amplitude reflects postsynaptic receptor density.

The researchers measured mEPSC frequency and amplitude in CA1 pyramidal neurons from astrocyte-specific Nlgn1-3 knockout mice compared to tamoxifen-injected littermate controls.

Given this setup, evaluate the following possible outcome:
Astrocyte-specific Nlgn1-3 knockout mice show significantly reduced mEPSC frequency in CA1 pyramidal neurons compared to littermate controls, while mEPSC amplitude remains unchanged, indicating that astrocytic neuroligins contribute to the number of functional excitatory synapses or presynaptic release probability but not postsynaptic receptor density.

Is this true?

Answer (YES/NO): NO